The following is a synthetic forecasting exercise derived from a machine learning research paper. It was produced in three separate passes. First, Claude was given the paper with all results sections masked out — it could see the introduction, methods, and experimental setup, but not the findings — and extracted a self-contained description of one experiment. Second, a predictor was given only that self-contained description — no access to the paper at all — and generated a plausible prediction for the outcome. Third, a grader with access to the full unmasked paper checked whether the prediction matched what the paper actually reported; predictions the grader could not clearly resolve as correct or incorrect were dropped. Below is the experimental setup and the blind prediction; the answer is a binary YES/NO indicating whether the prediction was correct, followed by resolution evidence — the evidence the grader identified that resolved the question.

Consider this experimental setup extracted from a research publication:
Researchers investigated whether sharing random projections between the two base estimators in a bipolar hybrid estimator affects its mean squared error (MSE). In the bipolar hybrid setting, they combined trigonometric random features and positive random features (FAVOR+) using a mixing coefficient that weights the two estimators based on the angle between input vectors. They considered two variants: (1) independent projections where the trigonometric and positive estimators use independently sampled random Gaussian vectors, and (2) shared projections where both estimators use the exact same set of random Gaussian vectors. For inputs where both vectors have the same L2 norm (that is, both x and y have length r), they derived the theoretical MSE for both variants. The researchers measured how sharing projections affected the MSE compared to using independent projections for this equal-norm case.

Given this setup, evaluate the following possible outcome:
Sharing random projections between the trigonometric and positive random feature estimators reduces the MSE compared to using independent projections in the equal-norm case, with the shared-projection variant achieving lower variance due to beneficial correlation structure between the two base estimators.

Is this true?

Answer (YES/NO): NO